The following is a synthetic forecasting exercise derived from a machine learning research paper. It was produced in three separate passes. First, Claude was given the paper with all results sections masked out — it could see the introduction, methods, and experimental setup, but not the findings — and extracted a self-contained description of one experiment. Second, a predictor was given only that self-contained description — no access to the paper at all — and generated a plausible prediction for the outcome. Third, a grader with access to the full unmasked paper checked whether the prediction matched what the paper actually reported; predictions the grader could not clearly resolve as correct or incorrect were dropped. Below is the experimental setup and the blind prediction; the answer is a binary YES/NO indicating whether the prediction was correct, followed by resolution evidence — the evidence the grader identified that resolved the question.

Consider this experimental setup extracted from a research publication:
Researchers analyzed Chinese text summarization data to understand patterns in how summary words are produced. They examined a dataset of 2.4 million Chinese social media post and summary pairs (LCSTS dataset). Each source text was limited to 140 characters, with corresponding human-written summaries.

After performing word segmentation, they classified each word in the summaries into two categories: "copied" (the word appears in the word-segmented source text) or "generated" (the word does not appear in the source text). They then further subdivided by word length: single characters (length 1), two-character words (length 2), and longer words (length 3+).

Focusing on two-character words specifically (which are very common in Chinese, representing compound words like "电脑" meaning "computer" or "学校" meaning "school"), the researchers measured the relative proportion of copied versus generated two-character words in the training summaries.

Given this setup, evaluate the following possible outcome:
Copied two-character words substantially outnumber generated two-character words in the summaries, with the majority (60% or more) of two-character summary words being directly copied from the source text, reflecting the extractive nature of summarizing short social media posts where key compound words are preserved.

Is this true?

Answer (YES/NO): NO